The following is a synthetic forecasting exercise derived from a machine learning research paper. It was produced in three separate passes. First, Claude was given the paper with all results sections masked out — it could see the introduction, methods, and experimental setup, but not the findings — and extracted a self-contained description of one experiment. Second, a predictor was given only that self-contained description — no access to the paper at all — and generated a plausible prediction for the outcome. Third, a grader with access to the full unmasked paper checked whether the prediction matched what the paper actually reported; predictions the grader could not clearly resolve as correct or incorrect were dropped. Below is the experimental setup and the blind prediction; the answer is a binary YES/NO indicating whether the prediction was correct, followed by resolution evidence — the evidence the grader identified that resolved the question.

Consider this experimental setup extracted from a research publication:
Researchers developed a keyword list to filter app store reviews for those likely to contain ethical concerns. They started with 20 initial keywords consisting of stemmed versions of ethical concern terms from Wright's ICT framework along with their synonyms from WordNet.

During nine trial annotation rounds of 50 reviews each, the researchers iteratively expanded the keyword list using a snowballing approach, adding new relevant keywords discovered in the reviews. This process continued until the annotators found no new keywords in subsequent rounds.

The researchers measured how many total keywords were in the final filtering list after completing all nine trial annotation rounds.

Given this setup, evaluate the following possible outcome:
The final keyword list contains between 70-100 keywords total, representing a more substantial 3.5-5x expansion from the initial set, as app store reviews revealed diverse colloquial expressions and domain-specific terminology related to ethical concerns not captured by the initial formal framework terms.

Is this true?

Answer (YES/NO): NO